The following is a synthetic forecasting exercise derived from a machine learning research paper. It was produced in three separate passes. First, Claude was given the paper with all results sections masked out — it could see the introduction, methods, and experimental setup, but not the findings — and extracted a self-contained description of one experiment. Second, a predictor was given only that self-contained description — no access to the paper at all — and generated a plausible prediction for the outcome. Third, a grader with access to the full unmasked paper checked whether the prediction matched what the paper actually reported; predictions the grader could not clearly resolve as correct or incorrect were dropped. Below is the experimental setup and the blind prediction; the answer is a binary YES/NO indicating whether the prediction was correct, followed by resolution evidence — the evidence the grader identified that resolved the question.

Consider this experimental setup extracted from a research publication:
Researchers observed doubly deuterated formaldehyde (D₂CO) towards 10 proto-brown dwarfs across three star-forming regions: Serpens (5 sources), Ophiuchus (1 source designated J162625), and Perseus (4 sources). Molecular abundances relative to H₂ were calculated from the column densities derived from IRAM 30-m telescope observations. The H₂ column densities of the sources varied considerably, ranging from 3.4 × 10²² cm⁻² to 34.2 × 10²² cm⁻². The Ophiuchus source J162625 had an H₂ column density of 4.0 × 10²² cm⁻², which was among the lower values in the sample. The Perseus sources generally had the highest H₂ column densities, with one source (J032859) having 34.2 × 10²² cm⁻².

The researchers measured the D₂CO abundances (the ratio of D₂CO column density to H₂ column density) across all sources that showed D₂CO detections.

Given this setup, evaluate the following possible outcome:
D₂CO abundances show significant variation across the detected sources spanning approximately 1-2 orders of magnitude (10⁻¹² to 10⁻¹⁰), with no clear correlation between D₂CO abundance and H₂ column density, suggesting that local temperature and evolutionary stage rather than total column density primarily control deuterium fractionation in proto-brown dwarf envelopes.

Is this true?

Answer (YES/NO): YES